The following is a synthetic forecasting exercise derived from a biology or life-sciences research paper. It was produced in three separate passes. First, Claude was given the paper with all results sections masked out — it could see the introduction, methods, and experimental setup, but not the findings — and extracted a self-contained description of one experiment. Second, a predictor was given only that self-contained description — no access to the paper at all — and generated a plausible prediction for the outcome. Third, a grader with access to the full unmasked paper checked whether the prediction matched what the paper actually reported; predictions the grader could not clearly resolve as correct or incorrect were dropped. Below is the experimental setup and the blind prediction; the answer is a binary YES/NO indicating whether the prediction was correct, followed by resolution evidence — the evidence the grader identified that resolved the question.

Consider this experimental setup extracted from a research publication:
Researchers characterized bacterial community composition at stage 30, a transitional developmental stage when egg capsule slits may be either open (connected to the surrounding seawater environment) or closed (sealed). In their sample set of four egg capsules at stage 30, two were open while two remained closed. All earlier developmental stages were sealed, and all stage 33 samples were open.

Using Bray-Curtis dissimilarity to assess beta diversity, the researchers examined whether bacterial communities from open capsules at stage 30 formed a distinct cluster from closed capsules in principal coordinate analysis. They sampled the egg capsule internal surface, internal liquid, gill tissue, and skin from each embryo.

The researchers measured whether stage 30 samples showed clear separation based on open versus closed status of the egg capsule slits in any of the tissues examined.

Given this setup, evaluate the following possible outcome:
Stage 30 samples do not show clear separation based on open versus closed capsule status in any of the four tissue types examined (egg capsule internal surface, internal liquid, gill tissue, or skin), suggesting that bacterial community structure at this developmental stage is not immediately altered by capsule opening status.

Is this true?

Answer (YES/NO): YES